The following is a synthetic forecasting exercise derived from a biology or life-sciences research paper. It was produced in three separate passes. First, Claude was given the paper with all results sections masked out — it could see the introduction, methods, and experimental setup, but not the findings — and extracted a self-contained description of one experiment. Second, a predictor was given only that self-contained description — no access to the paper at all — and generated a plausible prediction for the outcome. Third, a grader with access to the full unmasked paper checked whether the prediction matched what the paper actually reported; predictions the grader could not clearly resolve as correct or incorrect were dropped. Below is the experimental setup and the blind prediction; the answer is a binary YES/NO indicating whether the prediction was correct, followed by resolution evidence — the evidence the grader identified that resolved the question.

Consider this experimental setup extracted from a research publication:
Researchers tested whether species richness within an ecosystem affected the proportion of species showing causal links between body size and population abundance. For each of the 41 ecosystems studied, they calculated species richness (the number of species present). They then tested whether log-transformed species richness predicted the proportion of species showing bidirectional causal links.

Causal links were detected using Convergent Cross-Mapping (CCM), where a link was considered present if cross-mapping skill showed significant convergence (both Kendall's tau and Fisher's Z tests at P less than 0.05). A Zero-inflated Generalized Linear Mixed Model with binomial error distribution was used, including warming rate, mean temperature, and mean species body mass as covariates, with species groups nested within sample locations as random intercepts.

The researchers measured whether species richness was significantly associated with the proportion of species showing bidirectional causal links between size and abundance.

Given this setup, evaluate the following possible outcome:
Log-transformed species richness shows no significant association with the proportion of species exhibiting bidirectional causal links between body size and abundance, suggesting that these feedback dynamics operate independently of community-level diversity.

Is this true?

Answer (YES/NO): NO